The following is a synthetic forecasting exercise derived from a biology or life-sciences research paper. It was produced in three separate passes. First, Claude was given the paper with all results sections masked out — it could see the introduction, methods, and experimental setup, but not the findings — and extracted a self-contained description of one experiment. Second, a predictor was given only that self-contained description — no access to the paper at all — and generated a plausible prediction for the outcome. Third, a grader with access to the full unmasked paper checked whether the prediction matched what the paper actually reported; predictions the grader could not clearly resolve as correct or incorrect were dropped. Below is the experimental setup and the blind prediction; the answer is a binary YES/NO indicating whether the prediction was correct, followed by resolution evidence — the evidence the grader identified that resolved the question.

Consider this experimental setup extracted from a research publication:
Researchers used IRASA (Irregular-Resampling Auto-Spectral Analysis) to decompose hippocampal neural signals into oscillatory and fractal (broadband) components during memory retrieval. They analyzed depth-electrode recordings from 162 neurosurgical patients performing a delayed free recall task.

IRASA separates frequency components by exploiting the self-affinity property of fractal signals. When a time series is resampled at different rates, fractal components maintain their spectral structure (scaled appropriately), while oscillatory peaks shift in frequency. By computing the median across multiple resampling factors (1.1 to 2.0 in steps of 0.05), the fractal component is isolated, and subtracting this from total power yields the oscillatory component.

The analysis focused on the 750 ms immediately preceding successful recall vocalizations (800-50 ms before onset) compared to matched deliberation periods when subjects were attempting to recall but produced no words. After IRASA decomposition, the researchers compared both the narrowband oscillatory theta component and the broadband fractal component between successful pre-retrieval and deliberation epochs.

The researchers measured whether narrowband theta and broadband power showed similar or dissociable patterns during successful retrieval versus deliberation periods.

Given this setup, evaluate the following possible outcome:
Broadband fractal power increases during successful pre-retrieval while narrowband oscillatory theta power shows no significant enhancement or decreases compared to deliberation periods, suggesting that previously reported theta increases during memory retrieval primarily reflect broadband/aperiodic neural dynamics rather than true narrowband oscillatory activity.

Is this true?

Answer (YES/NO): NO